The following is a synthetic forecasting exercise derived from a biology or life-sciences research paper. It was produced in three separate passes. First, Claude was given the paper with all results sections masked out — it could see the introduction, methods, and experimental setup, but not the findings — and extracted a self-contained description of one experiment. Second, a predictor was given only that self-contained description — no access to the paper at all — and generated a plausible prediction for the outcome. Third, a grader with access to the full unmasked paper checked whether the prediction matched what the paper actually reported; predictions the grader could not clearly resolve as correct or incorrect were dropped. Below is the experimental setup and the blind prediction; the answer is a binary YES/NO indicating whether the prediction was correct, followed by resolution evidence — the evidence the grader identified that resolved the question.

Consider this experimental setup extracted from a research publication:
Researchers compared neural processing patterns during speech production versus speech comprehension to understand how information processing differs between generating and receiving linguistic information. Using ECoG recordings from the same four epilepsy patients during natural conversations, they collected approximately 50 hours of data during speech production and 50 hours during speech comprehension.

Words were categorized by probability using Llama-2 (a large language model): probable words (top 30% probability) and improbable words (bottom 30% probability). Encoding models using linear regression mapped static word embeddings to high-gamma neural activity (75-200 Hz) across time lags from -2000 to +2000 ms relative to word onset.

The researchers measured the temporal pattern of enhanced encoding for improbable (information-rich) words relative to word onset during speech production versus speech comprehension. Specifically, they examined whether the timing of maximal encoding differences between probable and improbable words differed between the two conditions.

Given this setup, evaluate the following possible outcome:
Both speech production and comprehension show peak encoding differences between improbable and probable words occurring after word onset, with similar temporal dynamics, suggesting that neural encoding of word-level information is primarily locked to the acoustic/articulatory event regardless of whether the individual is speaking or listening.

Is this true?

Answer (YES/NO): NO